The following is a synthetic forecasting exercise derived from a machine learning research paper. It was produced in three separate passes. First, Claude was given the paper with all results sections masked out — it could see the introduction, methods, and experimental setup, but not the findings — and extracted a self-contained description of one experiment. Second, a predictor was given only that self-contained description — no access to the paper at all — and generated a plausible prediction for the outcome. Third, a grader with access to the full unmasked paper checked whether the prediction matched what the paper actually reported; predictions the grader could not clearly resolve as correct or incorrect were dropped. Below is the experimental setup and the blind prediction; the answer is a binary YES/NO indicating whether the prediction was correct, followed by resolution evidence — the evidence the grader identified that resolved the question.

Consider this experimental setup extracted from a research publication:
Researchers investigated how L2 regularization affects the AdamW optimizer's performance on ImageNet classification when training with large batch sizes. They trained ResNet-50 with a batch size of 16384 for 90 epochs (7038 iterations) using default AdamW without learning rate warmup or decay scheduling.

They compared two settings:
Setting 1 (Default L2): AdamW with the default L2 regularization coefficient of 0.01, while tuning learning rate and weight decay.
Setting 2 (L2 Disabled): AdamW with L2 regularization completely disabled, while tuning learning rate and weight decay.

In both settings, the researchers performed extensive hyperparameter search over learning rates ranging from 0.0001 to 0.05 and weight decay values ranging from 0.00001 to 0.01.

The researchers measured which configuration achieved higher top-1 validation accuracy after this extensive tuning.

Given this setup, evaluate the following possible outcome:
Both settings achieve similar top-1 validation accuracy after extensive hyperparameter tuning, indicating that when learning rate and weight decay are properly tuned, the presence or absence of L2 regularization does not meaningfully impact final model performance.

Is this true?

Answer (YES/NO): NO